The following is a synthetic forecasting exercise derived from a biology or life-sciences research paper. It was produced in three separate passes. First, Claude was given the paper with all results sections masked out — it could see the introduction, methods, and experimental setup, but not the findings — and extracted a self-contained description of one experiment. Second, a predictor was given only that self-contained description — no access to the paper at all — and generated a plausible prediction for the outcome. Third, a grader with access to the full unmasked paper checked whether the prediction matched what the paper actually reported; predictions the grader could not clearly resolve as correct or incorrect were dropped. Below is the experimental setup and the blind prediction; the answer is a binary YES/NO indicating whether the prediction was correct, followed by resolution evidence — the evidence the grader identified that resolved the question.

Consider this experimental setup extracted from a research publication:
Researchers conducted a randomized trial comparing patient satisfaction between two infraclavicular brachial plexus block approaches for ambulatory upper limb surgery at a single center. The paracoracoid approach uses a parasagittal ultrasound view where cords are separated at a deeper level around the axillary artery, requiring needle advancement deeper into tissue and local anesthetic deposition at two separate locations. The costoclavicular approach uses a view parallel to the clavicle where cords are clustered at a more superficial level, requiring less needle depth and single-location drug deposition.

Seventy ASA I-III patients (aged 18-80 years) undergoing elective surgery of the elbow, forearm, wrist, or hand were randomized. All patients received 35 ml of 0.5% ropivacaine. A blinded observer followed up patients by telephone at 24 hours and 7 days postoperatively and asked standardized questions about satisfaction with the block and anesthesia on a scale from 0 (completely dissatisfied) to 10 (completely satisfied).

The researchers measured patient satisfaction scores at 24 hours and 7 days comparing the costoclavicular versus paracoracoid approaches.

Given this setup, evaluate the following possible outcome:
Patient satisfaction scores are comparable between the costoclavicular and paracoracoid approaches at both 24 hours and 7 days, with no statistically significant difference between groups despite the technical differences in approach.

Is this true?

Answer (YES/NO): YES